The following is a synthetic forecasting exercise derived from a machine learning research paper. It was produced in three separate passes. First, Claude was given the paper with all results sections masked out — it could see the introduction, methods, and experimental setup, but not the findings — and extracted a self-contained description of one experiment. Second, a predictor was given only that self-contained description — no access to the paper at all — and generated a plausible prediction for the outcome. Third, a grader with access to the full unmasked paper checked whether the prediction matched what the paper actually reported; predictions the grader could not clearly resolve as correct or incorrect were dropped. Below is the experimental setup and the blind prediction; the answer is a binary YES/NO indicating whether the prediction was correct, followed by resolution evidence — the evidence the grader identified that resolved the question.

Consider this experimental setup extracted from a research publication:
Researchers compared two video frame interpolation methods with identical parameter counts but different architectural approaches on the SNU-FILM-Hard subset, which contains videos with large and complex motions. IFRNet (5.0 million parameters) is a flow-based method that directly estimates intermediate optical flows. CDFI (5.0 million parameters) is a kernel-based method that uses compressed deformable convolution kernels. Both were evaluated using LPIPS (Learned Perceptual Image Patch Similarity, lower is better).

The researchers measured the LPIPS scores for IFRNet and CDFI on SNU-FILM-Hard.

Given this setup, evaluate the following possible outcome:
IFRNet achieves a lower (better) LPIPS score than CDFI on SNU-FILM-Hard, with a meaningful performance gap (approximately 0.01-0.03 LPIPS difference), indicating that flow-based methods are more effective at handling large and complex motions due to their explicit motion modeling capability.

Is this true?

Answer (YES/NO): YES